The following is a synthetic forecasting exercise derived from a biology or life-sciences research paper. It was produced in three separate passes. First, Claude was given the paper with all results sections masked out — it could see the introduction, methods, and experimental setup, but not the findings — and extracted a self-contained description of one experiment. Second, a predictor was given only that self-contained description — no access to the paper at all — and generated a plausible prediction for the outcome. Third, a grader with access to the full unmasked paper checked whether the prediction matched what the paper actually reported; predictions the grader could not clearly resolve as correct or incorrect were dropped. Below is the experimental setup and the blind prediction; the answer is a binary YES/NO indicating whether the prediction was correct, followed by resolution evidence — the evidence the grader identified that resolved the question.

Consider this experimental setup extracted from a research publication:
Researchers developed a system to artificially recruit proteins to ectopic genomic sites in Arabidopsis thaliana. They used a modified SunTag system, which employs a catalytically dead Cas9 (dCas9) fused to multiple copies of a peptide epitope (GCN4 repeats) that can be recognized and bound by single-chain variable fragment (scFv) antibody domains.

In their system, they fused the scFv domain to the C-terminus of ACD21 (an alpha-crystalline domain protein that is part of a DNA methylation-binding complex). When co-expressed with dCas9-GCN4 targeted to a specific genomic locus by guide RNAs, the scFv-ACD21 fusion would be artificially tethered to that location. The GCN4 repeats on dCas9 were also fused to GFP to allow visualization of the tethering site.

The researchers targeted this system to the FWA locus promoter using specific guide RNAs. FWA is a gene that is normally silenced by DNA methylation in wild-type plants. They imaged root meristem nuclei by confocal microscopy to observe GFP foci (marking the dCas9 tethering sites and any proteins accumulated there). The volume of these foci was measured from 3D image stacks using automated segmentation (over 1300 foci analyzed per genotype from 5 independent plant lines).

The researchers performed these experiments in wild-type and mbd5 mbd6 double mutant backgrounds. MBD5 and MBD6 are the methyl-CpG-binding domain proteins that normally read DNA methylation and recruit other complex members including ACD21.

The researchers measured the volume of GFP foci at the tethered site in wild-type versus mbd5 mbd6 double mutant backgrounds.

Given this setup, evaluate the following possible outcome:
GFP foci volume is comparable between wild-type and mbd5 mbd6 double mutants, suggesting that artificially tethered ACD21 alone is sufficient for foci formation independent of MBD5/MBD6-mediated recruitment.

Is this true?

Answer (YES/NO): NO